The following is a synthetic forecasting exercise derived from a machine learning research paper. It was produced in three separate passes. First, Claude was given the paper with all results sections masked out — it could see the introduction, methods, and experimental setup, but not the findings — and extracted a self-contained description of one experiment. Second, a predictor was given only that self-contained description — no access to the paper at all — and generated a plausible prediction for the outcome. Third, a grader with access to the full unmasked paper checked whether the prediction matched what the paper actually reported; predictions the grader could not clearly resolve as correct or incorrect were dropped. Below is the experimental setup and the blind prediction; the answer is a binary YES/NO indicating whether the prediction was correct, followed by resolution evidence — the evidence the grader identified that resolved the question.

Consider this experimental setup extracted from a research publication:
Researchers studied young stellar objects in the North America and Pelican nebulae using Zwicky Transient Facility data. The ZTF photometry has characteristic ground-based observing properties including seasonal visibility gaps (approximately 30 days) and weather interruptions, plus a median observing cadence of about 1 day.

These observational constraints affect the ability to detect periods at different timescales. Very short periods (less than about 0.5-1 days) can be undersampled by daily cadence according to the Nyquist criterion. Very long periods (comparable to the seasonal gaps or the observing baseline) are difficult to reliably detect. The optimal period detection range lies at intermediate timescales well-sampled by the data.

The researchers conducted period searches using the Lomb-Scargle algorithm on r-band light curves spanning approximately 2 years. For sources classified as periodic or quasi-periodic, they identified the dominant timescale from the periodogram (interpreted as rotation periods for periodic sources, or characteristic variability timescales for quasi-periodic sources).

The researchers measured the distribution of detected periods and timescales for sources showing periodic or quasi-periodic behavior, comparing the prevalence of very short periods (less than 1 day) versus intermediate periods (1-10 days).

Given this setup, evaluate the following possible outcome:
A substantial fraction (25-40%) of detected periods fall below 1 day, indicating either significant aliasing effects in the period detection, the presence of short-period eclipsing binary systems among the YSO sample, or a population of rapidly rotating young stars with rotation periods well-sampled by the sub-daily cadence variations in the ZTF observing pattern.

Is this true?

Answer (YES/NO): NO